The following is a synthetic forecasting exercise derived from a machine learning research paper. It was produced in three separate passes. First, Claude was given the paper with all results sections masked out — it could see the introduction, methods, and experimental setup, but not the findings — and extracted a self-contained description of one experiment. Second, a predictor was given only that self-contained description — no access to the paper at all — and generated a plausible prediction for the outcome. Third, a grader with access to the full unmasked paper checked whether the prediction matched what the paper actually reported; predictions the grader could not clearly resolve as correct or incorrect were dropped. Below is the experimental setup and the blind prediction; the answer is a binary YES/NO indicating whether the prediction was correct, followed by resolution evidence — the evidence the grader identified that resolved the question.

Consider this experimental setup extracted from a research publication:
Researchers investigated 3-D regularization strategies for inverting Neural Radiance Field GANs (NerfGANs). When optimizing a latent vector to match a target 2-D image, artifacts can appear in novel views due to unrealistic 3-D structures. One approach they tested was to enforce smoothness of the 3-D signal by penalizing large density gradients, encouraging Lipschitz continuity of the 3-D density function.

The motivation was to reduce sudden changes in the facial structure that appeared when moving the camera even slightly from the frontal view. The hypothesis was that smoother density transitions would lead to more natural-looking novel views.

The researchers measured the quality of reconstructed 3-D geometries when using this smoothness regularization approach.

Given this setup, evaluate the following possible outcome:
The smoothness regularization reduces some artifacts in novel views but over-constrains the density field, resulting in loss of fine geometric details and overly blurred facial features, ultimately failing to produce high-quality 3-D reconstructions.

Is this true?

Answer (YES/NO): NO